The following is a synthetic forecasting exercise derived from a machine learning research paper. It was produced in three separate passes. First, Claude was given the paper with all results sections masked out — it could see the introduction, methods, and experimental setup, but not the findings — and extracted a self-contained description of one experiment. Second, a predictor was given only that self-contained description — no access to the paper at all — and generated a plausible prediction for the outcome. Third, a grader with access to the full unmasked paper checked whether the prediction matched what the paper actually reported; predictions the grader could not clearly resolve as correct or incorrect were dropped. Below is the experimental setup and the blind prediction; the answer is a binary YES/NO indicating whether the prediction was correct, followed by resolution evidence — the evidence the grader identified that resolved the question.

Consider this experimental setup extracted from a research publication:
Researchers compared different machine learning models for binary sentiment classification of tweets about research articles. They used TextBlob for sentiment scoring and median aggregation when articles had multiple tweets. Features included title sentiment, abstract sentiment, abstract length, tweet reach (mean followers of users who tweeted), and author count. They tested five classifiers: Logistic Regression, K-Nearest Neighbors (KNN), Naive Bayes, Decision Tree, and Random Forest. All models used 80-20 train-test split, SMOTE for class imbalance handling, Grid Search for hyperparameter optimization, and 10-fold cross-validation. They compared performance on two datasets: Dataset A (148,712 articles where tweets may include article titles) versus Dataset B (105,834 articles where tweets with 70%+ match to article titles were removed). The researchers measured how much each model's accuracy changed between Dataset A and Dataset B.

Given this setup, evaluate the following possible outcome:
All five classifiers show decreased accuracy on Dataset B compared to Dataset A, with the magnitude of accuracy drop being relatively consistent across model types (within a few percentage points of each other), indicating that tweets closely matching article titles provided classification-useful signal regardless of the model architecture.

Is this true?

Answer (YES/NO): NO